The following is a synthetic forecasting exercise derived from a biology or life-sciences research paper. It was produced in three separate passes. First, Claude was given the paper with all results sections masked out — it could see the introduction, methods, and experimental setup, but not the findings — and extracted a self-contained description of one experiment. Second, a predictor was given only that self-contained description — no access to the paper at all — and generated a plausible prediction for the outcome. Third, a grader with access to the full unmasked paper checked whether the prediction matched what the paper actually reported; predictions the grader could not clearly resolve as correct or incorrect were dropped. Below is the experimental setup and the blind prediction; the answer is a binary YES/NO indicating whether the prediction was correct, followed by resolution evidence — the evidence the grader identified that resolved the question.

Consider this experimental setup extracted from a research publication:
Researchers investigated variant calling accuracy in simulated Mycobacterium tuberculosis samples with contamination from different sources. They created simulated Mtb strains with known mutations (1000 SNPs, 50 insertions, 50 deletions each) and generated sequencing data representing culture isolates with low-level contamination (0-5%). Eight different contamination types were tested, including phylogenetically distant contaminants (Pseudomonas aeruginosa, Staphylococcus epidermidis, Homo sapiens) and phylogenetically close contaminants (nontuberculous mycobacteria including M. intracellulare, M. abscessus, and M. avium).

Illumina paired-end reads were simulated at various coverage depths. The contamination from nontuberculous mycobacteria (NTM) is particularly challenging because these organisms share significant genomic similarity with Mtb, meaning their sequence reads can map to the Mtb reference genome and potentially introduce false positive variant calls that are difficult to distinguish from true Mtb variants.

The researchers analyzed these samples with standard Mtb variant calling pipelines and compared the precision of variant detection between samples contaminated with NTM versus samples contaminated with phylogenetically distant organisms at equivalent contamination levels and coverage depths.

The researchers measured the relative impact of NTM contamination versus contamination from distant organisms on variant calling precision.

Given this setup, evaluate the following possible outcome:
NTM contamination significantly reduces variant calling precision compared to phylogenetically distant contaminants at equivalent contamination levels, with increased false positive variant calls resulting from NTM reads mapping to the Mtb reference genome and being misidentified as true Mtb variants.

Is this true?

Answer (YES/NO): NO